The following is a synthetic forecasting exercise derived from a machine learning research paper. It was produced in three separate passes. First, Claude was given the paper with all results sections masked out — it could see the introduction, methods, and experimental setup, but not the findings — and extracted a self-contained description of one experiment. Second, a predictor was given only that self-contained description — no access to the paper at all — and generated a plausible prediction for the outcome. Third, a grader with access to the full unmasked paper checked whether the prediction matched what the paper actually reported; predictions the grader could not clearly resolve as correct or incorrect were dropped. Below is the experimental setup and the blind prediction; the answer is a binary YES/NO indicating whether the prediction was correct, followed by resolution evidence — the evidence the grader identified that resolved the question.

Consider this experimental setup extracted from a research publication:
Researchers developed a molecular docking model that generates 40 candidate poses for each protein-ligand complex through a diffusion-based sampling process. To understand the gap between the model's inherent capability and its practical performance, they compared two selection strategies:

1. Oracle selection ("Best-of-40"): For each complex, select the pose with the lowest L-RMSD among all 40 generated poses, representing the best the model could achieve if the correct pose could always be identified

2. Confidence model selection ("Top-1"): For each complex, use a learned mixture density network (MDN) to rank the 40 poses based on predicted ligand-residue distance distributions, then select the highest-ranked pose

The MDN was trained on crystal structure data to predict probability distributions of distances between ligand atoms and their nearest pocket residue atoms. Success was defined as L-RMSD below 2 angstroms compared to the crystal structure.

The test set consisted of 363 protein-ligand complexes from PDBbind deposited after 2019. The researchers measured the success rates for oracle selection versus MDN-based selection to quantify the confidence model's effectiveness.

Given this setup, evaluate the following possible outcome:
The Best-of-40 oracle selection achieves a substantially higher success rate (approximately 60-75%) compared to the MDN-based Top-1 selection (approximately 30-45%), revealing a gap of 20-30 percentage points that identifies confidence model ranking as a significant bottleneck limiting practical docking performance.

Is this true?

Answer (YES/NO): NO